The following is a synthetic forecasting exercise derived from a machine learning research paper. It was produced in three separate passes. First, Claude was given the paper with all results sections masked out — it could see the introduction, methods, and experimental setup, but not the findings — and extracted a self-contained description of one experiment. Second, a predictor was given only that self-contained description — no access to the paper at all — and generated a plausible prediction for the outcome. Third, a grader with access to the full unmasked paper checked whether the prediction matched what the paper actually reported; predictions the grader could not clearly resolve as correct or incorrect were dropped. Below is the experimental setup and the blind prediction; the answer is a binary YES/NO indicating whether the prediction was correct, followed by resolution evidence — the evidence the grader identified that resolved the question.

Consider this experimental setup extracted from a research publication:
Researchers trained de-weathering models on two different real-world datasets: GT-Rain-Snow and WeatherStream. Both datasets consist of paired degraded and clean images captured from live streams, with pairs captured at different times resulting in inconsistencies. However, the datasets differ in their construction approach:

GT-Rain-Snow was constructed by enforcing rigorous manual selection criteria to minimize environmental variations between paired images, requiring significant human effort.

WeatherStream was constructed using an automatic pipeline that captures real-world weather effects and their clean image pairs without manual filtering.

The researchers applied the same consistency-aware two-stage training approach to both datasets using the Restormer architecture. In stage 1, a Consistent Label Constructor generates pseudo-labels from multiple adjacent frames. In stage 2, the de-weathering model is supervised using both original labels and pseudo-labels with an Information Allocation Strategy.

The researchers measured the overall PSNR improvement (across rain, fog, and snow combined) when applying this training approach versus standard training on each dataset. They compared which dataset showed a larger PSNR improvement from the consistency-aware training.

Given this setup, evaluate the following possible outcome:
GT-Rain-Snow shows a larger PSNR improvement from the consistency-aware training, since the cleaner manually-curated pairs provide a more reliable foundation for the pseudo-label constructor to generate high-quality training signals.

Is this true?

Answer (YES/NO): YES